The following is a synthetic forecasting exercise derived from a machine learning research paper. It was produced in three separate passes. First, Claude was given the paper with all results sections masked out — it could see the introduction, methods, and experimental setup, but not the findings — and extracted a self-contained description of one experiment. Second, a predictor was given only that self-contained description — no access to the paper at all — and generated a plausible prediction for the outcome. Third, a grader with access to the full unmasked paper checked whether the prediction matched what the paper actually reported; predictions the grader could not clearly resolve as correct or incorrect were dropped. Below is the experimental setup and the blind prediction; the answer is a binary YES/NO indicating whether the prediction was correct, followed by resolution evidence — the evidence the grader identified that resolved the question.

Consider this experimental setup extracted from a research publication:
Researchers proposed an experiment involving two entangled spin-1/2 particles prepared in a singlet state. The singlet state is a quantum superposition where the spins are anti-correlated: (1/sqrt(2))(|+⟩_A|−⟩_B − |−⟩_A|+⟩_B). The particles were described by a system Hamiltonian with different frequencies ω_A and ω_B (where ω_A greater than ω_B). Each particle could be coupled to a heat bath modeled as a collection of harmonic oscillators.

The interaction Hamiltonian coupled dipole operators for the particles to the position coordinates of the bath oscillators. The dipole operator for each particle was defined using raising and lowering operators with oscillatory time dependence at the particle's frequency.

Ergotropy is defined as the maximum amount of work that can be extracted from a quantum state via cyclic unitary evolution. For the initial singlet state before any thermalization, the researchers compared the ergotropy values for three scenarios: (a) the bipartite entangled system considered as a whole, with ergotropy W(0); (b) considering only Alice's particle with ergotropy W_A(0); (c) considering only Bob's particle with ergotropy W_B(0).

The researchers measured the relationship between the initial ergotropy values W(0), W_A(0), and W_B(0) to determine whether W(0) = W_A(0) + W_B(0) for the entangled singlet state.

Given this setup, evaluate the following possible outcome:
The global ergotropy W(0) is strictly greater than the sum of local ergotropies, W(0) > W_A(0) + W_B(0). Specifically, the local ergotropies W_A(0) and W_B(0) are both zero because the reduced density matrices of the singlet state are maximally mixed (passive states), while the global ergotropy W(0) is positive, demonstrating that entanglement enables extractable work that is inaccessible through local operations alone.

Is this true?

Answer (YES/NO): YES